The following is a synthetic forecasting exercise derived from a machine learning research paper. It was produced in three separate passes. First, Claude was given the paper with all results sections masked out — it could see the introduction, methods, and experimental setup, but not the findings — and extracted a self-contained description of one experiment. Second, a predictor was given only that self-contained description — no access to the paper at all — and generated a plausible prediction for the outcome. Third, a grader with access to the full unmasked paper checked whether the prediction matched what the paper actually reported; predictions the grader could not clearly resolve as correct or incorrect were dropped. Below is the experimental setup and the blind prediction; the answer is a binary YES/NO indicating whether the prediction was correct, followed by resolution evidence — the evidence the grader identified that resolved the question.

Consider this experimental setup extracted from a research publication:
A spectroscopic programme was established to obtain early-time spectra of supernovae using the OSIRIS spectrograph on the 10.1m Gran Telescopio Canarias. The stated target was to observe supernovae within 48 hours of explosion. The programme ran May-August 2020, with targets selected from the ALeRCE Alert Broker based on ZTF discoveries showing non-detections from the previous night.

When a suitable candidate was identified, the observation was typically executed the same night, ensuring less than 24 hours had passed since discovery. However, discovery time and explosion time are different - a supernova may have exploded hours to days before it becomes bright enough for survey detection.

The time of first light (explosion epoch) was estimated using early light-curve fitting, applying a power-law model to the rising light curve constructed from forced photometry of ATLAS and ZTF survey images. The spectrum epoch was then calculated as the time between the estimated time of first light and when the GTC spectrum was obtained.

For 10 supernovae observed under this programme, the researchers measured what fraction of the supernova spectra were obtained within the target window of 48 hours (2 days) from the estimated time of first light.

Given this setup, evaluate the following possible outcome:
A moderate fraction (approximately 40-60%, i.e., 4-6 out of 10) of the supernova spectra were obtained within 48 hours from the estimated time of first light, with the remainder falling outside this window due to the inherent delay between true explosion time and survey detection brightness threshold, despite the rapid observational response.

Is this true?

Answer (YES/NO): NO